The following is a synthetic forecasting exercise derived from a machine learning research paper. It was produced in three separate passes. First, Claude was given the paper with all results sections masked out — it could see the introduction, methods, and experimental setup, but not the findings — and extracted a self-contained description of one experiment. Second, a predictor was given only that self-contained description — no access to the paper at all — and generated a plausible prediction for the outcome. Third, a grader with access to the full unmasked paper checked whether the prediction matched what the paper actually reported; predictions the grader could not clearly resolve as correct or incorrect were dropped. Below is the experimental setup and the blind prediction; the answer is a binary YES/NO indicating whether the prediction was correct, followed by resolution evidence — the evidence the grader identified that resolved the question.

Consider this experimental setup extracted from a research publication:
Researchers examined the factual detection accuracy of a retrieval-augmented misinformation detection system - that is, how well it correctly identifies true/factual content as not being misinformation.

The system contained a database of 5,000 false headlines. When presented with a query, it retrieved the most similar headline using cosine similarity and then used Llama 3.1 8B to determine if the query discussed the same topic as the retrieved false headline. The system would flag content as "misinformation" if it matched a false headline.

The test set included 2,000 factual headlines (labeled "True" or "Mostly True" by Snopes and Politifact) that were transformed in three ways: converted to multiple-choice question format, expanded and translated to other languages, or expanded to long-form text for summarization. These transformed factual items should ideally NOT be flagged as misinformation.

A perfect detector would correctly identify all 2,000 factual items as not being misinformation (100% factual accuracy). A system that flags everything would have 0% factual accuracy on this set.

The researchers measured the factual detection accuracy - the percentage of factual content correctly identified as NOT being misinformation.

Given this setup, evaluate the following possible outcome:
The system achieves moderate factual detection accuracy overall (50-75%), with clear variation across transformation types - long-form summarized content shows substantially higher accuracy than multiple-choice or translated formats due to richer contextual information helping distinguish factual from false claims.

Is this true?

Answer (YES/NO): NO